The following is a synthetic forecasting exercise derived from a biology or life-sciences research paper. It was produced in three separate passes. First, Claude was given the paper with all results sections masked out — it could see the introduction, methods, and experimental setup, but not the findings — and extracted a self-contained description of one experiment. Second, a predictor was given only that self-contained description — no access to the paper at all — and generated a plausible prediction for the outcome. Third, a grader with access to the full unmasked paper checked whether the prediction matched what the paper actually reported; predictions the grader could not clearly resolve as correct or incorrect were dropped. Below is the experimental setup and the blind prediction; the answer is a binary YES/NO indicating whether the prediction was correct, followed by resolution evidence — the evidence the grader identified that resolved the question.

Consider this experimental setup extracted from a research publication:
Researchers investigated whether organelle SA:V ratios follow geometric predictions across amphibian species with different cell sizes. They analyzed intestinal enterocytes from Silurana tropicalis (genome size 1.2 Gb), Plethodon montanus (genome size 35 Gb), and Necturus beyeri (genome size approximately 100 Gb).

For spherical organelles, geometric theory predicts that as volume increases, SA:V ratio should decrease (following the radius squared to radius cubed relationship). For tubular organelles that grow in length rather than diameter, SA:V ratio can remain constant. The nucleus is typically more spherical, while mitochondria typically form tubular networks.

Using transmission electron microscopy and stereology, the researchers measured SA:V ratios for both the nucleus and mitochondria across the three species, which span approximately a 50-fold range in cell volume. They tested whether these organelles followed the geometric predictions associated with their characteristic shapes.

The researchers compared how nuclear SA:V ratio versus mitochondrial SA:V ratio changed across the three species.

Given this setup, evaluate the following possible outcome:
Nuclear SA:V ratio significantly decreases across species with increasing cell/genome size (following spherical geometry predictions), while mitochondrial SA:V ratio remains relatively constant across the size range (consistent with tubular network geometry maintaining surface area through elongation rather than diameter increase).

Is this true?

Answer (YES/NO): YES